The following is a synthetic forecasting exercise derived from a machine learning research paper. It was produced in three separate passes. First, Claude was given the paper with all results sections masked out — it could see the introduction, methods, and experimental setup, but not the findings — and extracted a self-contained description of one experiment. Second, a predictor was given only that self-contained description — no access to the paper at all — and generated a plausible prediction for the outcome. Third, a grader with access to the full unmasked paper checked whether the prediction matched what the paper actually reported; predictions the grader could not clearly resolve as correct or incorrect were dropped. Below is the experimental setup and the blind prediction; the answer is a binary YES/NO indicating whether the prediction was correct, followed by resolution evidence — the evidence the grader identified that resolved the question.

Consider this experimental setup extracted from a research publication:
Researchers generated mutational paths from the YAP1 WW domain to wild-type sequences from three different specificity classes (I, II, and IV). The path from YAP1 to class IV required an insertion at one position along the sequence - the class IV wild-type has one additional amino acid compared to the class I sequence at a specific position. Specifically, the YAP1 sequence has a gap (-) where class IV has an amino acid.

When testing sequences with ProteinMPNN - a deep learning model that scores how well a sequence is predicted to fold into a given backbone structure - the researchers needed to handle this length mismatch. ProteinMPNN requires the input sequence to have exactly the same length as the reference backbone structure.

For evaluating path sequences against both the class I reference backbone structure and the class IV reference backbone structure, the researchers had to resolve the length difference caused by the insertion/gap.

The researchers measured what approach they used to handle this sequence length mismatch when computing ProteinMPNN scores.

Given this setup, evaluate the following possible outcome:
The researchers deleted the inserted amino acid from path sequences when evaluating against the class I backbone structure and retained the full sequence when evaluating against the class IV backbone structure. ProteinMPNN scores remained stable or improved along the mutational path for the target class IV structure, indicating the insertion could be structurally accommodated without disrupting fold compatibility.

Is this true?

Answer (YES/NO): NO